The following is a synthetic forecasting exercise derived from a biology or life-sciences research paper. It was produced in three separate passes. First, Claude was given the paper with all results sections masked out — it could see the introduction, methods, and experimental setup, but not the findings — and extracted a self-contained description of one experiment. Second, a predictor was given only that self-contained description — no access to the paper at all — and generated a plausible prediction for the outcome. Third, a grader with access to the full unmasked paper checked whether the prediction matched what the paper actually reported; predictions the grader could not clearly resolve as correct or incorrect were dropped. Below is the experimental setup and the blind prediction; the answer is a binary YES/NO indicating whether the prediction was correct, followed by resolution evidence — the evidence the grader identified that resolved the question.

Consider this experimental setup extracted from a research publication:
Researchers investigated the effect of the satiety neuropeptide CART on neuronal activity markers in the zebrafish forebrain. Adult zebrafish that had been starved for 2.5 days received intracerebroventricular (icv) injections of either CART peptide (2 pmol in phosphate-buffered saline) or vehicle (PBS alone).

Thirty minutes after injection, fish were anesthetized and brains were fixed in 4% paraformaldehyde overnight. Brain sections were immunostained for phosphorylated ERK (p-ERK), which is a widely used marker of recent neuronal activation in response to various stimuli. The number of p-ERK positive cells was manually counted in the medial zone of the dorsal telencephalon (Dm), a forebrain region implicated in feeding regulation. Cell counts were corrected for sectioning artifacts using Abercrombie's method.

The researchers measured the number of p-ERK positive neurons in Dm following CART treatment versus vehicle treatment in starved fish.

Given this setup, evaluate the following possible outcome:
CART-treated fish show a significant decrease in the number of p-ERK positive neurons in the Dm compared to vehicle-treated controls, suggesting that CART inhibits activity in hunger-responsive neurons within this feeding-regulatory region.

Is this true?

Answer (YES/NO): NO